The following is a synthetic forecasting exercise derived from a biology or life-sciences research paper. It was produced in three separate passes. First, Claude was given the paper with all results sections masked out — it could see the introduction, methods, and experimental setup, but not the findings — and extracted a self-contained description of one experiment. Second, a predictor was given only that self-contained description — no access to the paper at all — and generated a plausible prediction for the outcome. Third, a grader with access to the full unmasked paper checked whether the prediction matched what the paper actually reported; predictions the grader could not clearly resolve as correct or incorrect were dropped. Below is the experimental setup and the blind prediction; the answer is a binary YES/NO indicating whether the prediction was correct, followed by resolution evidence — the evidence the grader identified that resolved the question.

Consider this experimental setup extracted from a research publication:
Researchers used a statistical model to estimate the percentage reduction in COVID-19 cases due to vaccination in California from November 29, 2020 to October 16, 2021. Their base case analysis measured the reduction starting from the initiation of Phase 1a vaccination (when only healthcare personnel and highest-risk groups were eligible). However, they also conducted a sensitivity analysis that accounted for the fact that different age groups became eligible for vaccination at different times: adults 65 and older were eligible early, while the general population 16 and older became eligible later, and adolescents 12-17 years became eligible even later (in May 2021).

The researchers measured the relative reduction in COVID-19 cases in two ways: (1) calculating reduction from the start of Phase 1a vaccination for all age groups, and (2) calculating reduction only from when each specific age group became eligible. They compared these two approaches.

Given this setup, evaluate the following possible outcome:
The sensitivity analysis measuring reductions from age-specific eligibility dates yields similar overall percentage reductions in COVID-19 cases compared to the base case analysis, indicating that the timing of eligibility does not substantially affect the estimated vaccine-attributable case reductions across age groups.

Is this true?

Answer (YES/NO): NO